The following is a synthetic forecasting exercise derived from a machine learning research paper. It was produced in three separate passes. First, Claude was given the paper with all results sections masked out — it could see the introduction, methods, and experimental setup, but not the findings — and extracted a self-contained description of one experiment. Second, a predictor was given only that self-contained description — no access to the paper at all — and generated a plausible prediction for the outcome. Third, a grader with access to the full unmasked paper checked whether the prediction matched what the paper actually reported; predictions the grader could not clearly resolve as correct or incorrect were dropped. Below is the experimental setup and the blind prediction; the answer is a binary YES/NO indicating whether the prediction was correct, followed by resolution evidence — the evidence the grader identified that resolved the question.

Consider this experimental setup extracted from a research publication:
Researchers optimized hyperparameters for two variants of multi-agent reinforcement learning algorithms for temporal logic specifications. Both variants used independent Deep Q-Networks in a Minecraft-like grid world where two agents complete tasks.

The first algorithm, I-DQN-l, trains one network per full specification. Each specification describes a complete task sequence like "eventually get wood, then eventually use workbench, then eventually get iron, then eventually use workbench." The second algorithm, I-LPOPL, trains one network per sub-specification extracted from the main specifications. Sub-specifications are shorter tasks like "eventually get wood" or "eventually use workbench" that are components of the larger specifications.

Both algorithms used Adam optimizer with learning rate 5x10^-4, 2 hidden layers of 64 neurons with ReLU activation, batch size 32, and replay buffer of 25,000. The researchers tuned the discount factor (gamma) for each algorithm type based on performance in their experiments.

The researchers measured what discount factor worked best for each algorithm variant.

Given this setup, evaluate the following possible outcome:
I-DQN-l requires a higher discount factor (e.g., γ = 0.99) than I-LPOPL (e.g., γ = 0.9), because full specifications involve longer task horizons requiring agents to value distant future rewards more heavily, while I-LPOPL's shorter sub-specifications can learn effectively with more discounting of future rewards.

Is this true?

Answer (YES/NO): YES